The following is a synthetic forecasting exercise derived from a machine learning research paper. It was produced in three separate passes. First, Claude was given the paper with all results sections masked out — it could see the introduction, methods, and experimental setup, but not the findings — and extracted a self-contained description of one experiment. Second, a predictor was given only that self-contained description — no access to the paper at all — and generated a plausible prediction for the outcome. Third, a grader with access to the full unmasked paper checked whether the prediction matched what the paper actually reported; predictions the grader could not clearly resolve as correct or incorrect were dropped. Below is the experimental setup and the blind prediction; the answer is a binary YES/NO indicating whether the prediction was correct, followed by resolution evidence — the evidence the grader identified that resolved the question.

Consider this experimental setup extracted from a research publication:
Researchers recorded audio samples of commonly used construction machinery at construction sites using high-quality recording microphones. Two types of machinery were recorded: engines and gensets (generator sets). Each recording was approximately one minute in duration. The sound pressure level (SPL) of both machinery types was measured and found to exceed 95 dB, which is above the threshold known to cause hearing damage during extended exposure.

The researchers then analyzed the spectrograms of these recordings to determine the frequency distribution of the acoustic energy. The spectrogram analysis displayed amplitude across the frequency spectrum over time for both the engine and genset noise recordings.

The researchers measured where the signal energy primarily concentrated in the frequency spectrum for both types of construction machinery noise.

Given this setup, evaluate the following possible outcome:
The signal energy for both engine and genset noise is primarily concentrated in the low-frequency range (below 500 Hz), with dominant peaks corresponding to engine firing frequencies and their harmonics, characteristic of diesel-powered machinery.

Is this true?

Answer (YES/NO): NO